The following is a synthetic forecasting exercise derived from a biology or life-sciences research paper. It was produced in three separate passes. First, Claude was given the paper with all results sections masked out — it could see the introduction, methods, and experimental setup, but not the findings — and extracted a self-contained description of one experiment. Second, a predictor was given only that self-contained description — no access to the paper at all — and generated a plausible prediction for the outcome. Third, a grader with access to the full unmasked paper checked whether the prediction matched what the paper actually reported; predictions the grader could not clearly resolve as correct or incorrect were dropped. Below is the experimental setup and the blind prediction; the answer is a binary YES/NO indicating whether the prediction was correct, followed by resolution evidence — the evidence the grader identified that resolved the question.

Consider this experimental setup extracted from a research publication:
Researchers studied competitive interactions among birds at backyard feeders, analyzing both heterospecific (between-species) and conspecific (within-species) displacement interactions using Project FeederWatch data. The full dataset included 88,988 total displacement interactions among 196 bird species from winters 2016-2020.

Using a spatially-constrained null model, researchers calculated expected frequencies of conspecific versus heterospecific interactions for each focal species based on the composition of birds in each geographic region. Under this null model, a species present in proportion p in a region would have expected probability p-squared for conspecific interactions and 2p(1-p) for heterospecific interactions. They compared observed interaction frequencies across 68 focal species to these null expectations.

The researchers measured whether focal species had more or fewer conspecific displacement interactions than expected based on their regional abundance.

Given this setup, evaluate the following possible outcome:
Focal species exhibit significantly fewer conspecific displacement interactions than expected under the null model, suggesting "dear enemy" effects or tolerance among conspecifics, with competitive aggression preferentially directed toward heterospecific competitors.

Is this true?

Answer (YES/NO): NO